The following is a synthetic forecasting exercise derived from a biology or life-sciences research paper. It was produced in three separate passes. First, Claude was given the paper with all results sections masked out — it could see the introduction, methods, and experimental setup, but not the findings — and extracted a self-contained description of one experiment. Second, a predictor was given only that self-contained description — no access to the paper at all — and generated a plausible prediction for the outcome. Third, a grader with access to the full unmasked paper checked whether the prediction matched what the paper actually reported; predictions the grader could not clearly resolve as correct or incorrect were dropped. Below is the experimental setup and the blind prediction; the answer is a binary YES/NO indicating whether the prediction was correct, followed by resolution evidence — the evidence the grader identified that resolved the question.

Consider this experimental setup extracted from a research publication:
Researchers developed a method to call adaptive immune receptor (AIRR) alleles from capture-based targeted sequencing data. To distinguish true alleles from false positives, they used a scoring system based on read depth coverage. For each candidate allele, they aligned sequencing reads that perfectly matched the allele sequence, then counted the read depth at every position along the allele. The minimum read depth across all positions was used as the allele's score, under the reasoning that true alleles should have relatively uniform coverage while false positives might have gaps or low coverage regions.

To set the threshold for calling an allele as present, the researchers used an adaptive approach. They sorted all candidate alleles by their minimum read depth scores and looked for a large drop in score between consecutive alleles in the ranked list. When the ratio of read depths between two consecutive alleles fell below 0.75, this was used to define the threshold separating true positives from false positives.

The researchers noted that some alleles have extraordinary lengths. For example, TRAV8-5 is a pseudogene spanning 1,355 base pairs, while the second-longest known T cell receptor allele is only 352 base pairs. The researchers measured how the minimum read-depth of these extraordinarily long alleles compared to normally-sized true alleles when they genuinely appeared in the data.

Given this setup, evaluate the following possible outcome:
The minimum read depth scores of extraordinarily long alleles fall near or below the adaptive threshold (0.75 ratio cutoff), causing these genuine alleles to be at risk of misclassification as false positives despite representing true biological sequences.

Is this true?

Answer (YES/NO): NO